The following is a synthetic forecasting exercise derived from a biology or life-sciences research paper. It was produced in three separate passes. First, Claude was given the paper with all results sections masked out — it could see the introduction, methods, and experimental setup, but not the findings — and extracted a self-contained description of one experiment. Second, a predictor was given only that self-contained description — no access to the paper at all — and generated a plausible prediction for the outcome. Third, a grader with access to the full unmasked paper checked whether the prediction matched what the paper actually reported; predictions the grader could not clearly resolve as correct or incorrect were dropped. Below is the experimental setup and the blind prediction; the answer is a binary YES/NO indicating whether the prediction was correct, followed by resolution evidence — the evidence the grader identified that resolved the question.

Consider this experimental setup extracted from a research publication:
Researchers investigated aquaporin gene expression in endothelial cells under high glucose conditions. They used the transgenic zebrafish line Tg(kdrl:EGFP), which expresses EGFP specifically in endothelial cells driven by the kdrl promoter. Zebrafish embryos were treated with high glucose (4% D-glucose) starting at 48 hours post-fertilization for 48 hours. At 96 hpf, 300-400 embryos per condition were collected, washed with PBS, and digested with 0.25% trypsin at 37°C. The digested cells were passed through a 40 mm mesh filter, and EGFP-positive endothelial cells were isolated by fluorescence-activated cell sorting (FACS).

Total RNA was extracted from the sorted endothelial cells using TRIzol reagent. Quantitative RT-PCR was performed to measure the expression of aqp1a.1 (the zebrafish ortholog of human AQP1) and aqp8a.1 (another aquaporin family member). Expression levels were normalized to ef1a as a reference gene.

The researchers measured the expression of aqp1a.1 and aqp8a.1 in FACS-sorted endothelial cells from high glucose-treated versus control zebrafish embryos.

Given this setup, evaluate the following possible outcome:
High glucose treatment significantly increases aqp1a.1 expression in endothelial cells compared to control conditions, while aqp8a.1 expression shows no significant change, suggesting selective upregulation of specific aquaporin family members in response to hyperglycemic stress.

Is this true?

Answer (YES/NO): NO